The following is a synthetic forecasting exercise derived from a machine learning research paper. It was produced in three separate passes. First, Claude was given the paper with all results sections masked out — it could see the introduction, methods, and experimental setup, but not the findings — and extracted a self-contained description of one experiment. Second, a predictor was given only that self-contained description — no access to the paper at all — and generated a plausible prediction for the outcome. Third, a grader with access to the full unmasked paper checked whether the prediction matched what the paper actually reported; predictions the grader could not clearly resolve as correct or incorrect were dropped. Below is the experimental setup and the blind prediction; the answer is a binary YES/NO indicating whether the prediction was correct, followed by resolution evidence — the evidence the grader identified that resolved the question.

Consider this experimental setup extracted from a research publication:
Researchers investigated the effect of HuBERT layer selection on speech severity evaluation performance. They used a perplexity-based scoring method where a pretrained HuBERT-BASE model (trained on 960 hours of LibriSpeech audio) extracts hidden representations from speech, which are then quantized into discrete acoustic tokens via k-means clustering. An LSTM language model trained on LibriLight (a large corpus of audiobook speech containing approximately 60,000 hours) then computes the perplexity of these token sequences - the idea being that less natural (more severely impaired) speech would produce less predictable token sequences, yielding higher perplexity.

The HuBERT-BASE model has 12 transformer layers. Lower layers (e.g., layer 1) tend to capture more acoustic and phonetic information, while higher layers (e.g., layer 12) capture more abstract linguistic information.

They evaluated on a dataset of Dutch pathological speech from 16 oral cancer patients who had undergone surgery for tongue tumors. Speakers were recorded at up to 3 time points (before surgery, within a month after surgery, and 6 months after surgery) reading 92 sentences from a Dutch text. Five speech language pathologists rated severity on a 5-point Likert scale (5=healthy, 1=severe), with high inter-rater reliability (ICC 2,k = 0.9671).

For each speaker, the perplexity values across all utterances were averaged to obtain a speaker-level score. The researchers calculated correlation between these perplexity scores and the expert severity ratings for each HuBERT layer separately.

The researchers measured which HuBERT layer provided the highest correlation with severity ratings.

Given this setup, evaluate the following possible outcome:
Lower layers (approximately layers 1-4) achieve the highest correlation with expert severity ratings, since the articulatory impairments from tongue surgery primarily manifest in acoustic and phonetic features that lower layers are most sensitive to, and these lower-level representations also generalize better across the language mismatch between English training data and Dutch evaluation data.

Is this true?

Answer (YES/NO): YES